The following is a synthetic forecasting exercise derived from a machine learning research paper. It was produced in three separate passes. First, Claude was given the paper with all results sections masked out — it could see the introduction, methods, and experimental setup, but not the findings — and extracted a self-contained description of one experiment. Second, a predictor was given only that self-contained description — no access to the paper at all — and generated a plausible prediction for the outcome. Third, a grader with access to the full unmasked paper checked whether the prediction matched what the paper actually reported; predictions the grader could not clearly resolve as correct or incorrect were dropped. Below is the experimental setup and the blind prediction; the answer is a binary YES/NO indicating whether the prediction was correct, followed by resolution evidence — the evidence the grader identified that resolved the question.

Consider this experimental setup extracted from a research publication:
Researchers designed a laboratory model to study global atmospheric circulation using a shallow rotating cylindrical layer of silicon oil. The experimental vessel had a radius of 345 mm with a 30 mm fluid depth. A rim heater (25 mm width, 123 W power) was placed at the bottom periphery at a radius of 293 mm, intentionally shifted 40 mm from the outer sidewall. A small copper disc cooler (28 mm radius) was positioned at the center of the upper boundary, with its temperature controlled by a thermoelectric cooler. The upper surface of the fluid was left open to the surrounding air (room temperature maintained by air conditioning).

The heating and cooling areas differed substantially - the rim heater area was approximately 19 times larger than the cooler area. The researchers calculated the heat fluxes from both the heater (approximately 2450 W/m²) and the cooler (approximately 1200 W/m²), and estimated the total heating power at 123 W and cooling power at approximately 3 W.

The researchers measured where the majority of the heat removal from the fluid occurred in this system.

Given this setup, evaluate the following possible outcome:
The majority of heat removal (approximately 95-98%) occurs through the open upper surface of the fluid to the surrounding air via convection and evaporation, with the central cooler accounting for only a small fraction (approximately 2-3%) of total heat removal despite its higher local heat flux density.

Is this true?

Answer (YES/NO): NO